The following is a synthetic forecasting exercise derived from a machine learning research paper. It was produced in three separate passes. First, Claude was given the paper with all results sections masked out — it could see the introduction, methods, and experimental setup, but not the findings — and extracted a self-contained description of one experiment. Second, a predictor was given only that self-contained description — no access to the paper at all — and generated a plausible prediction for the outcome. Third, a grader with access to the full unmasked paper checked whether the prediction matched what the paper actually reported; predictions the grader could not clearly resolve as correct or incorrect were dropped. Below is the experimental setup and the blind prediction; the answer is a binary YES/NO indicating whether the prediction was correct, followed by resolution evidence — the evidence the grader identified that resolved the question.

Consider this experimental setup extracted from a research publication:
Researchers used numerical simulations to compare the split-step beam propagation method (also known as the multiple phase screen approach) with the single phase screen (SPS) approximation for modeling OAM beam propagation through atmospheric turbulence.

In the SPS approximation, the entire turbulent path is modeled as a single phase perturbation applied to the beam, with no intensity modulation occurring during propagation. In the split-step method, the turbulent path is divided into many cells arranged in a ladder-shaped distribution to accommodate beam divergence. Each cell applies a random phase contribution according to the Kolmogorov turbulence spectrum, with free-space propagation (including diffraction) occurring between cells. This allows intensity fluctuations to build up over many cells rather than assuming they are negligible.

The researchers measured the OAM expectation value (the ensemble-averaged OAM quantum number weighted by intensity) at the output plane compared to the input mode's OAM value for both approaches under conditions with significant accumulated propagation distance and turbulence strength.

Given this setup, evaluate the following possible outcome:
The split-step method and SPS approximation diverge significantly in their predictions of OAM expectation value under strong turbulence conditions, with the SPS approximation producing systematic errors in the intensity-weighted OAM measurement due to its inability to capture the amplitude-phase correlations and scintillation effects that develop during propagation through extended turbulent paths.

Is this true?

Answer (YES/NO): NO